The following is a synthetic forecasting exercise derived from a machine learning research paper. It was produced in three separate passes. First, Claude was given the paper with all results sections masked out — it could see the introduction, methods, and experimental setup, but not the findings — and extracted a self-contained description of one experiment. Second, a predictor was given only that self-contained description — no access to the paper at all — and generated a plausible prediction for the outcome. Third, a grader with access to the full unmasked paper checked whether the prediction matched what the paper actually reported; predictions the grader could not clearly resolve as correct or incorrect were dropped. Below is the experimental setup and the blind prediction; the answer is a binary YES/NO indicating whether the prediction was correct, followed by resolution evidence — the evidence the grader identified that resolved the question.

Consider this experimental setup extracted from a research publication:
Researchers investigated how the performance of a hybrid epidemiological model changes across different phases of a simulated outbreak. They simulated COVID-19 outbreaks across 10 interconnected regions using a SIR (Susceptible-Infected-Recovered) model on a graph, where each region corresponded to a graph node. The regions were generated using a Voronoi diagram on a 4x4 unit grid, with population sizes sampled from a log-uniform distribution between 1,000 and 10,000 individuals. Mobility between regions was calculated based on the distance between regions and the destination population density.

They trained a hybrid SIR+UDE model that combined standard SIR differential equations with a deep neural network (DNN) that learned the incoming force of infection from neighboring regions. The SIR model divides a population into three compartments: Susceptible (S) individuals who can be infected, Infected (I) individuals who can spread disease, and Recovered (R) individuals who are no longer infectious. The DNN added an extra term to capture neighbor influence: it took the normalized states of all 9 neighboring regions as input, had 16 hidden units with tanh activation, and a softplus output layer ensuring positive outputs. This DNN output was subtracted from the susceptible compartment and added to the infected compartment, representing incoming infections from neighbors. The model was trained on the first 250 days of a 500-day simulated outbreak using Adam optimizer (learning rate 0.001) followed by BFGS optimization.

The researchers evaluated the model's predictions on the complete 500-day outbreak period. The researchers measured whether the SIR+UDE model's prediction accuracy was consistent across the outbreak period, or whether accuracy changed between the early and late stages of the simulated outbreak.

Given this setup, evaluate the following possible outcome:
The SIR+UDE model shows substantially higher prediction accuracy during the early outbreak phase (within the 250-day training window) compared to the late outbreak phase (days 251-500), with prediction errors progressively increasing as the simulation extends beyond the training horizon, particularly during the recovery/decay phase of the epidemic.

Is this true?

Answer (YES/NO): YES